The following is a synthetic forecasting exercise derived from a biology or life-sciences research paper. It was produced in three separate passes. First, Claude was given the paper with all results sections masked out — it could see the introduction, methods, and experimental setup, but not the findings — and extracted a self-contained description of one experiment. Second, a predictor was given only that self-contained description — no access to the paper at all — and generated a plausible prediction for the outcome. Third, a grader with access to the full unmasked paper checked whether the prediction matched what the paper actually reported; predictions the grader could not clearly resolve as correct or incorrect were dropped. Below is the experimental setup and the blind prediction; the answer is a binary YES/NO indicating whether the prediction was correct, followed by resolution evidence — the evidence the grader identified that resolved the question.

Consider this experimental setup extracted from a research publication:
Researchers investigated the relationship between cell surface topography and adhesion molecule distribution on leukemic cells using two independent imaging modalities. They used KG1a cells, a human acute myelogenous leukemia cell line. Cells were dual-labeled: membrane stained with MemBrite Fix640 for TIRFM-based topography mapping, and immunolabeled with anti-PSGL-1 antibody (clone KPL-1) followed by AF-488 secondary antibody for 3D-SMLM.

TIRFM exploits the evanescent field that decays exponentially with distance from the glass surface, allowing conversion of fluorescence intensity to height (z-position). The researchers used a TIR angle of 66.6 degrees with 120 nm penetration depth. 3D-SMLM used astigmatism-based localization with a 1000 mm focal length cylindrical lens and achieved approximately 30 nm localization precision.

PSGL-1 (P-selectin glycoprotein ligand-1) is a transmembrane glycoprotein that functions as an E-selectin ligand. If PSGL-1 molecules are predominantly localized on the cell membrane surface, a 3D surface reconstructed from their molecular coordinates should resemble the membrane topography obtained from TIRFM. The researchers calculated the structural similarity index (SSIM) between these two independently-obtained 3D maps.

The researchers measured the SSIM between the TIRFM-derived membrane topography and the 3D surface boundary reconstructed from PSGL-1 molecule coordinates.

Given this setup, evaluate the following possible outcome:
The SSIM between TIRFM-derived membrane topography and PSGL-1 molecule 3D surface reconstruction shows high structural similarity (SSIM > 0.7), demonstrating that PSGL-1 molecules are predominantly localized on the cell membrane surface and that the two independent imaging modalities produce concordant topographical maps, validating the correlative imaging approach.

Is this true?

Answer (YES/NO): NO